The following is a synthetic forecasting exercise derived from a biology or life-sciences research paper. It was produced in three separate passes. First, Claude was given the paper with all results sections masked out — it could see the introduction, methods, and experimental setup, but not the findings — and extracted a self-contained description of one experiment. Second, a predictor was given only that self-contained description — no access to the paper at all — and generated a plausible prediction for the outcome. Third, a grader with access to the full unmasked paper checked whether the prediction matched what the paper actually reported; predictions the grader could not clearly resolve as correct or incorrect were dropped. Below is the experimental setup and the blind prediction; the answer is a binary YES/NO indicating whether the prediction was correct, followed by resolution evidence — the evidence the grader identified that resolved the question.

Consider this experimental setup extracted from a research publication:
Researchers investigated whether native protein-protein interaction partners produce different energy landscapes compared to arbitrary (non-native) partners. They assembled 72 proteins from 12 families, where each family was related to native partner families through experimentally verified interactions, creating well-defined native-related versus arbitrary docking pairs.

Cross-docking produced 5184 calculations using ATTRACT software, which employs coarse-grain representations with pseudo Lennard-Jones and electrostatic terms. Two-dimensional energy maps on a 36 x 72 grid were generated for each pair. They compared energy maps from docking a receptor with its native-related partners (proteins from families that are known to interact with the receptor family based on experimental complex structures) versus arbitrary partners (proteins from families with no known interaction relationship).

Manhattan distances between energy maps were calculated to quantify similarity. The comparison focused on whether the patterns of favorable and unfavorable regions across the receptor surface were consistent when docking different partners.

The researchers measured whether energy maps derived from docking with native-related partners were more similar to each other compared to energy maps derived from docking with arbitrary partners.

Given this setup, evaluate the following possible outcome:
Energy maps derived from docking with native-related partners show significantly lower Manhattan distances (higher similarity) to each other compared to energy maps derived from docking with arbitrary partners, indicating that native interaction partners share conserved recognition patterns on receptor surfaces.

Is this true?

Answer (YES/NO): NO